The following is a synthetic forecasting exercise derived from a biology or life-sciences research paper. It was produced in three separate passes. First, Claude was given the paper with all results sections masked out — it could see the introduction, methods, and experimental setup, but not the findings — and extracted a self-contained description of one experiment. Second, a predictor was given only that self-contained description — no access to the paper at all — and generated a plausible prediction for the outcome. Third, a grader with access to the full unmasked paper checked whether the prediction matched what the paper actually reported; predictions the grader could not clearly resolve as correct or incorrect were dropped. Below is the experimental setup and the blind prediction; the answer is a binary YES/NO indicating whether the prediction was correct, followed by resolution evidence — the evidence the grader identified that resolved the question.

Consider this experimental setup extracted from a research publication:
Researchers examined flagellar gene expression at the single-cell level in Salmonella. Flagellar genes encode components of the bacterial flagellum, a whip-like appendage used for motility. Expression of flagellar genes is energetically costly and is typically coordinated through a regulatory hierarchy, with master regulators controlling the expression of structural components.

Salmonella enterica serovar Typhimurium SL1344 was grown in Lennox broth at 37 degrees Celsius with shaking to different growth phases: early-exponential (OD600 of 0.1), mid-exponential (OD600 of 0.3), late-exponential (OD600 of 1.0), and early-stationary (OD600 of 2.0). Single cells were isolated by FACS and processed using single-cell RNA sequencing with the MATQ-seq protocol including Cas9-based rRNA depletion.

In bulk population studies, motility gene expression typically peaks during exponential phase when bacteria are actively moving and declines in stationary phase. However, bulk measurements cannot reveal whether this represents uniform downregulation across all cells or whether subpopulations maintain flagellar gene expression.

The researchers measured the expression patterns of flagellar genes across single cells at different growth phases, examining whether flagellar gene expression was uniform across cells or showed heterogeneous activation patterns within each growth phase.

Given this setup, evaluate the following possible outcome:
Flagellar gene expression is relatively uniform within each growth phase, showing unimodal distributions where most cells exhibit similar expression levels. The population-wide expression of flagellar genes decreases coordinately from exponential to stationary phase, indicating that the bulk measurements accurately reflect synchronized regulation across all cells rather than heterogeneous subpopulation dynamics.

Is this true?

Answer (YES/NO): NO